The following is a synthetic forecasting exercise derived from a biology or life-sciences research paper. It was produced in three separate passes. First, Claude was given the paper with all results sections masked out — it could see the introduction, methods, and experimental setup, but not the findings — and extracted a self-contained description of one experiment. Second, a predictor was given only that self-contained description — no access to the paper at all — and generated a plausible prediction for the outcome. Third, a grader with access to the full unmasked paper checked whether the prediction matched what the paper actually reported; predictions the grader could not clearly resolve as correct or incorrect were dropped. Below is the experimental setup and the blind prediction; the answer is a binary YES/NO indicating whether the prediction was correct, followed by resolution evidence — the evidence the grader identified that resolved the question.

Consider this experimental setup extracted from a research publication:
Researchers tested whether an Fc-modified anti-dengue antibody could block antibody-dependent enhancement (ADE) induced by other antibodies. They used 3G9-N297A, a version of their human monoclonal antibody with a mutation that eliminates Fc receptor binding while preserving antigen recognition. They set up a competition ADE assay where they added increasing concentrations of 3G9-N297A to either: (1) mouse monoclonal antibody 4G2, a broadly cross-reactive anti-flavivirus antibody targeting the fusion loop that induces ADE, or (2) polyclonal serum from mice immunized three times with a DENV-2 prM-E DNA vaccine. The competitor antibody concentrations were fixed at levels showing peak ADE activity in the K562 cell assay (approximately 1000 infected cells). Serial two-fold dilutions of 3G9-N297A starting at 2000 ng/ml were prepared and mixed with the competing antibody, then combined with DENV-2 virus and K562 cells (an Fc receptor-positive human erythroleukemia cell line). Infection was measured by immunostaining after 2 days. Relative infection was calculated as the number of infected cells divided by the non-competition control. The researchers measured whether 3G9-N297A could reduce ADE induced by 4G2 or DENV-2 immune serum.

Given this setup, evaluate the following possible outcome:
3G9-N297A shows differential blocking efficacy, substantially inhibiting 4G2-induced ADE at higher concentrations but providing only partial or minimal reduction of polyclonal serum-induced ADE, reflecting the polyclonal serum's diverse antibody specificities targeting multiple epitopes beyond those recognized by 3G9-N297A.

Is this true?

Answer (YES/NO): NO